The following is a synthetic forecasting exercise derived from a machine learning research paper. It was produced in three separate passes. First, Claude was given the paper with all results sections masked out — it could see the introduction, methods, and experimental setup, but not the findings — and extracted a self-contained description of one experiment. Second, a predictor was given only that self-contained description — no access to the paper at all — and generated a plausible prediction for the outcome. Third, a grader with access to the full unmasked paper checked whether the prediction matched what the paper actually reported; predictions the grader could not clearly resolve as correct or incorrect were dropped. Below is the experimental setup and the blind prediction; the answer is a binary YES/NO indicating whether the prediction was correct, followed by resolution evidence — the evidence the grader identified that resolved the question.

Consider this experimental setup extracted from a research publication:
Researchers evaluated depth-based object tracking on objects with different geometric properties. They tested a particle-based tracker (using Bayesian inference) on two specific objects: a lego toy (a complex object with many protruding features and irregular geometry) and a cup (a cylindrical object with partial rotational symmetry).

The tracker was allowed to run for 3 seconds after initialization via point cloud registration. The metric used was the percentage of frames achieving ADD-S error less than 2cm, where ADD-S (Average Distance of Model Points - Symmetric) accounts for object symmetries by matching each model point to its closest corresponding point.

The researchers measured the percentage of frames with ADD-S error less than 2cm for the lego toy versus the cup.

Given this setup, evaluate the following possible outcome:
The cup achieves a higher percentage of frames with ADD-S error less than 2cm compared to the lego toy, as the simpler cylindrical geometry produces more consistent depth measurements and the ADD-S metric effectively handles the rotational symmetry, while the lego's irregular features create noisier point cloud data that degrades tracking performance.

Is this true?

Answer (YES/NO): YES